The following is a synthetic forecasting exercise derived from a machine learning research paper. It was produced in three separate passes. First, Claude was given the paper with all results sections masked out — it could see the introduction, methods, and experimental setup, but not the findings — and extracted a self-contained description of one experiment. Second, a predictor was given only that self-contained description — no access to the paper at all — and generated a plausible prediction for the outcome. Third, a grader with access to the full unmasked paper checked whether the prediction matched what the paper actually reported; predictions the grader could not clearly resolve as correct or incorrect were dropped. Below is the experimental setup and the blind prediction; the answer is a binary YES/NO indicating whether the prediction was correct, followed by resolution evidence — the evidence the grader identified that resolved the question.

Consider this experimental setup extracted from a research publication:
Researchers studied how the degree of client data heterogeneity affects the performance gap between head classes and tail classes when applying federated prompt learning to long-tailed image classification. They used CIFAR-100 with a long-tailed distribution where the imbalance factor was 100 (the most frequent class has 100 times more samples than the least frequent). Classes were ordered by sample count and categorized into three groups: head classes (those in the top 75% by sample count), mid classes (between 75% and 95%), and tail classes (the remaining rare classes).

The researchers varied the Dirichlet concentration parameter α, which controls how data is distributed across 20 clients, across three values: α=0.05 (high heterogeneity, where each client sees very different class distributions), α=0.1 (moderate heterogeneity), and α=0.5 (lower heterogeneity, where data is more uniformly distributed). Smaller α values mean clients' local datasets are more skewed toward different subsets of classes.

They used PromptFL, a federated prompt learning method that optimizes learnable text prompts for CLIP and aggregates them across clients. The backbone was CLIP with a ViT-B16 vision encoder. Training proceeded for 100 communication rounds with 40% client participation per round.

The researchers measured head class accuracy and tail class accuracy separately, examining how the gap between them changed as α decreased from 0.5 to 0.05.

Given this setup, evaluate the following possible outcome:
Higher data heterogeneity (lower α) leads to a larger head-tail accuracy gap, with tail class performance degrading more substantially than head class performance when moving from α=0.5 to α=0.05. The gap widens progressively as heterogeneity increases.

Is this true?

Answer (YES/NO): YES